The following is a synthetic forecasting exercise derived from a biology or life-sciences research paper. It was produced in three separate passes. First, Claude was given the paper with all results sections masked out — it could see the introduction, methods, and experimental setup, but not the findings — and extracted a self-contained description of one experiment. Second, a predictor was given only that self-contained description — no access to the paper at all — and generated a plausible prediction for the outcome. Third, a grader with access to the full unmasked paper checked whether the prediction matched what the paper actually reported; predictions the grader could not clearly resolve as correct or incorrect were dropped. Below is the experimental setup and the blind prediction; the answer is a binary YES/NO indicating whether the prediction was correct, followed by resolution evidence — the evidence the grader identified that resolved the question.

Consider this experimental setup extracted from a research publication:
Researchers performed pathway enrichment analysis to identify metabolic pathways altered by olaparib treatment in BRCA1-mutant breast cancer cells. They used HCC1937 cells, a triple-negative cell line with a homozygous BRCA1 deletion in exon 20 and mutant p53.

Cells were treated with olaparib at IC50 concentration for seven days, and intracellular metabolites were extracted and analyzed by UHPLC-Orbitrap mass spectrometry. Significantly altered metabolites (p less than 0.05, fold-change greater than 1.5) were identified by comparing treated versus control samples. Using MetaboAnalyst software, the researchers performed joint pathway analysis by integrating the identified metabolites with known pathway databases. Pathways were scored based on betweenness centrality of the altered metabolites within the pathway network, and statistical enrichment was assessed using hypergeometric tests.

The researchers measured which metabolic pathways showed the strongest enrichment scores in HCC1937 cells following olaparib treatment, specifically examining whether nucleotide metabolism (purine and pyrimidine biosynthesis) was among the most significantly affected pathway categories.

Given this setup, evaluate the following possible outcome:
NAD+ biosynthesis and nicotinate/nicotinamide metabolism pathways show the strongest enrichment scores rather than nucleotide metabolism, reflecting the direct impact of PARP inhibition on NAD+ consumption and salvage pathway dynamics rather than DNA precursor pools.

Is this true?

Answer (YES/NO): NO